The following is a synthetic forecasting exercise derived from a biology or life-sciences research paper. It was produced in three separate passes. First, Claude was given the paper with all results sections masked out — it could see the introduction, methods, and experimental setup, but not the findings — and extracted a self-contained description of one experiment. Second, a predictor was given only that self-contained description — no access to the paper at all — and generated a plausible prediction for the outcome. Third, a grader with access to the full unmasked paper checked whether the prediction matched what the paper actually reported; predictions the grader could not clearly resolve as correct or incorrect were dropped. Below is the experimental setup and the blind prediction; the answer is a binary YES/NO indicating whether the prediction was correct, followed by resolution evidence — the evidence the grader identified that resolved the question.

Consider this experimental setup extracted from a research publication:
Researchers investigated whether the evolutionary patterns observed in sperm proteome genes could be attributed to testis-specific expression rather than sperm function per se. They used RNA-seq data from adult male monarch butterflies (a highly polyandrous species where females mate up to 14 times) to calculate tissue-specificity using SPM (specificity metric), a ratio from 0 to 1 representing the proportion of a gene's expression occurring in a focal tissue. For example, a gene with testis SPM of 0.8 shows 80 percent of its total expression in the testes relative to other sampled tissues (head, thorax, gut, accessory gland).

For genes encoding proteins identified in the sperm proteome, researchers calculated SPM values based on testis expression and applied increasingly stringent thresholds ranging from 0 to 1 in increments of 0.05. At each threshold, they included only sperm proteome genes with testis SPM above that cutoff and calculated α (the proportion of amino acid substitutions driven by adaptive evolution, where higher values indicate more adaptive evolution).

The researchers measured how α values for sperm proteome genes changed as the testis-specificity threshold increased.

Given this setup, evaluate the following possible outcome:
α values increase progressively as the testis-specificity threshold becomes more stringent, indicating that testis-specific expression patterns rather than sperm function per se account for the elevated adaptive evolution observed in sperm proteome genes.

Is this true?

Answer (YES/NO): NO